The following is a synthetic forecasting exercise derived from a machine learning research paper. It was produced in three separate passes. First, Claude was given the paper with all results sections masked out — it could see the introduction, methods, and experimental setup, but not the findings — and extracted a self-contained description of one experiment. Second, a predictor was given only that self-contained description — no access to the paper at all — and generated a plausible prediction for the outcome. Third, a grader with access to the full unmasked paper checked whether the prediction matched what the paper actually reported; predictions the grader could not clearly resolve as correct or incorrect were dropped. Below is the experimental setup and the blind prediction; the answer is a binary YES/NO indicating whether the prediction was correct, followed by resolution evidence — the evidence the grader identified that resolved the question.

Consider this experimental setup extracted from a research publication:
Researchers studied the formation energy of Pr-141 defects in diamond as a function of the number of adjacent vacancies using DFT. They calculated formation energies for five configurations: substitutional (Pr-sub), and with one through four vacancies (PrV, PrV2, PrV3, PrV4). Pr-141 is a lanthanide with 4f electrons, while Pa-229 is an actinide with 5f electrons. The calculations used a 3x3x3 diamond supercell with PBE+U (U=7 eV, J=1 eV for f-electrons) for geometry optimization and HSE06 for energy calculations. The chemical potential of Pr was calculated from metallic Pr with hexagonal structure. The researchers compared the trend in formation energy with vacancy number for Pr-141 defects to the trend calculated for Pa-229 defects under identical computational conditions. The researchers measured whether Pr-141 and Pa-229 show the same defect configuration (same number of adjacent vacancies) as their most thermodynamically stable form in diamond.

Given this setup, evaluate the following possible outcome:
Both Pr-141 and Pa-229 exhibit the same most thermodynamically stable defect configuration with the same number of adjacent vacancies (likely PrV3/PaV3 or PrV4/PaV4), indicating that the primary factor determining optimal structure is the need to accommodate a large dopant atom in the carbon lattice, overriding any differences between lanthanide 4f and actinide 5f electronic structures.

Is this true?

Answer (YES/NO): NO